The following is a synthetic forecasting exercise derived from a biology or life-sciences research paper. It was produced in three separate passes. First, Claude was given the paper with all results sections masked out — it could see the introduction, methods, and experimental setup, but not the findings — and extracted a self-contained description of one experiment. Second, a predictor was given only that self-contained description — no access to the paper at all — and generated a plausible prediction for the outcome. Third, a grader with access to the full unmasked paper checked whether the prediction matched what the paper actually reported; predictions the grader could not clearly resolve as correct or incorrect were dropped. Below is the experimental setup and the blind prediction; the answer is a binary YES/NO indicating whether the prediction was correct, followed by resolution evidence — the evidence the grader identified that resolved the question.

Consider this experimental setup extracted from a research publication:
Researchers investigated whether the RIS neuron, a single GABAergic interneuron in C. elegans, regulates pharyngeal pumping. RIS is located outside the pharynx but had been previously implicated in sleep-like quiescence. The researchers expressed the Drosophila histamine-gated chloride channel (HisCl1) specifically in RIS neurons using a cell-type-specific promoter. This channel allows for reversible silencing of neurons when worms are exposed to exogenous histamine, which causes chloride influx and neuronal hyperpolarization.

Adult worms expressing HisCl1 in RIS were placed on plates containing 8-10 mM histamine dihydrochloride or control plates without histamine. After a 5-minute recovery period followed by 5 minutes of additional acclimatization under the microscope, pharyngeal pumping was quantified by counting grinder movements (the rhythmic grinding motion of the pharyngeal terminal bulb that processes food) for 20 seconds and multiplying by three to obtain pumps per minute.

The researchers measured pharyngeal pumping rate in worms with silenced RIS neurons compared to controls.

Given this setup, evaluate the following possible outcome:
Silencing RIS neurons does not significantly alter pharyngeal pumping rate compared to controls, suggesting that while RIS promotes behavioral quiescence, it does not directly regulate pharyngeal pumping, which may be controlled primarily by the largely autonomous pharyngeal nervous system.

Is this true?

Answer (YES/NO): NO